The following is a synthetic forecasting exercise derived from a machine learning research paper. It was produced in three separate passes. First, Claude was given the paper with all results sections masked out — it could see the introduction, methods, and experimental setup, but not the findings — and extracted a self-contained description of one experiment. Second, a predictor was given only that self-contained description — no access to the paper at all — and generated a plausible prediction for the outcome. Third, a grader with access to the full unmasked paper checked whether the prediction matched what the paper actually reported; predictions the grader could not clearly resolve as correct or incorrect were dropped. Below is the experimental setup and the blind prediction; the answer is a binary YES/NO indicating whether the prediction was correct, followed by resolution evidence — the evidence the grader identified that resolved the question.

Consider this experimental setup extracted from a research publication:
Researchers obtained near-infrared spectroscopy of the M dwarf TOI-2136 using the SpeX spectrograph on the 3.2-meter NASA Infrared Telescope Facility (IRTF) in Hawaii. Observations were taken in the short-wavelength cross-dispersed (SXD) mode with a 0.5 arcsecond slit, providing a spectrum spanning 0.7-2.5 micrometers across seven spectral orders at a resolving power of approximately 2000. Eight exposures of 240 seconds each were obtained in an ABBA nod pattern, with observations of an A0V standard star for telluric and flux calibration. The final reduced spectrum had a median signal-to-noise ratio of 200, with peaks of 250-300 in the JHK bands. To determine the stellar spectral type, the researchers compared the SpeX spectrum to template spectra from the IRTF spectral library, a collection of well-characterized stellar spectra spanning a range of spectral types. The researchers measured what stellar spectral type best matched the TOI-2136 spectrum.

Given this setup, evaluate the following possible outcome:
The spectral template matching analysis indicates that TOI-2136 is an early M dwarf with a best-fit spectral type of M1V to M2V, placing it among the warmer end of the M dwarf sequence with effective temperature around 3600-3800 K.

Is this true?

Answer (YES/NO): NO